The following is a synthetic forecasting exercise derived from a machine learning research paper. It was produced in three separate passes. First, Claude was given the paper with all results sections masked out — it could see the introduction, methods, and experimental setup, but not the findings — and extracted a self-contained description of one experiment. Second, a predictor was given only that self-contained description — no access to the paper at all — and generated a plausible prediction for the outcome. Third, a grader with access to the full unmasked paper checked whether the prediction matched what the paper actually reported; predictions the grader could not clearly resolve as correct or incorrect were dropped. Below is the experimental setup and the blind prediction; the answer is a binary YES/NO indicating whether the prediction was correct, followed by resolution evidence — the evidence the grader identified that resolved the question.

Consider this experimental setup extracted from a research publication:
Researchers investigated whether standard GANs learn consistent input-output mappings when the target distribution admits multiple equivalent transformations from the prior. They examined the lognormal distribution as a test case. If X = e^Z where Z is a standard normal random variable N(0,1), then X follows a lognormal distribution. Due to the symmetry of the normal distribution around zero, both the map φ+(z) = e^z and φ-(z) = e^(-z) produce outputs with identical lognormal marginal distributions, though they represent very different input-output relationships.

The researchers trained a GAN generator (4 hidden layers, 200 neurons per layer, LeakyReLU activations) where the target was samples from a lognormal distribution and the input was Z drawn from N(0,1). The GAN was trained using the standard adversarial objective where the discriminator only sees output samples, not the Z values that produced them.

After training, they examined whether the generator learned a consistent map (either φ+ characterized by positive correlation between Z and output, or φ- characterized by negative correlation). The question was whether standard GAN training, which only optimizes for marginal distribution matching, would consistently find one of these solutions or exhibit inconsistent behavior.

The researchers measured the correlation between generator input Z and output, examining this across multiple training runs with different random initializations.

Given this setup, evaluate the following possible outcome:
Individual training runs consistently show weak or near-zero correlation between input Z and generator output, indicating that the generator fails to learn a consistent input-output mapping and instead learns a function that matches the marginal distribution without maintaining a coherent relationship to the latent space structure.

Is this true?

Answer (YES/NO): NO